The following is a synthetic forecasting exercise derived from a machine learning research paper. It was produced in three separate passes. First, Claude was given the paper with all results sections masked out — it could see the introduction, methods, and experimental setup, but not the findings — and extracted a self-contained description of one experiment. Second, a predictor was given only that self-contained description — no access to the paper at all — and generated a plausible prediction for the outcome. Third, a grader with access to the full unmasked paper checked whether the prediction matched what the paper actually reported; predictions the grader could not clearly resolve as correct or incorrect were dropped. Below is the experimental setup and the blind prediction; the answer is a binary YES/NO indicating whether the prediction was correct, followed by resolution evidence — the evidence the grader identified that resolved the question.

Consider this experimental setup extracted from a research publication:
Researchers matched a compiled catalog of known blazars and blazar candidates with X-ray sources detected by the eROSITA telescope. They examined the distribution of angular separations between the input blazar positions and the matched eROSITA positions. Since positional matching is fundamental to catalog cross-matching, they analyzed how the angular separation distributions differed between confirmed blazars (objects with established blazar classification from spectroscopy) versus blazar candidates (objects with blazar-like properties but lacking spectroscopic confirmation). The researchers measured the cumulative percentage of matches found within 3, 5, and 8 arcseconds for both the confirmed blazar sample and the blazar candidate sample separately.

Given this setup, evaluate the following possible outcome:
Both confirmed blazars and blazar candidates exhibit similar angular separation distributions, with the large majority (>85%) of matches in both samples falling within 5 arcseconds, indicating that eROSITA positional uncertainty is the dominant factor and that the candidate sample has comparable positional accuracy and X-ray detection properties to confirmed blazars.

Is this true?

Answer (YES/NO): NO